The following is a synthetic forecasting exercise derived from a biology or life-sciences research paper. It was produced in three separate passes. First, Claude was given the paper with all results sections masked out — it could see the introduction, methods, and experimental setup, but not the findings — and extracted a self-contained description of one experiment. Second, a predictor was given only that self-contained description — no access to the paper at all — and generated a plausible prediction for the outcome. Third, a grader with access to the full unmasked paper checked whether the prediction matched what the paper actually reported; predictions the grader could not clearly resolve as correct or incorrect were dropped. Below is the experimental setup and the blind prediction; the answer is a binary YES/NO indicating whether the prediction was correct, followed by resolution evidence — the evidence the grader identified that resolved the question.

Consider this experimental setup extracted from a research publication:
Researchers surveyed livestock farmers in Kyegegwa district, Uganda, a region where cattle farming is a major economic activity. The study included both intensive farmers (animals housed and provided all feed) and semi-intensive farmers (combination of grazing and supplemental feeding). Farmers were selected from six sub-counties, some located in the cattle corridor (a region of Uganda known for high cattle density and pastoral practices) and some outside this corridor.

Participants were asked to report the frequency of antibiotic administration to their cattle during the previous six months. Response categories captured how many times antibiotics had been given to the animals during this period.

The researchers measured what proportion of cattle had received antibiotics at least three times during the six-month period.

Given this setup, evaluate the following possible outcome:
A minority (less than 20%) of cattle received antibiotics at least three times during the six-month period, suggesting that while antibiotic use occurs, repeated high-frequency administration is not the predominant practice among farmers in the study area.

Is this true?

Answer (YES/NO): NO